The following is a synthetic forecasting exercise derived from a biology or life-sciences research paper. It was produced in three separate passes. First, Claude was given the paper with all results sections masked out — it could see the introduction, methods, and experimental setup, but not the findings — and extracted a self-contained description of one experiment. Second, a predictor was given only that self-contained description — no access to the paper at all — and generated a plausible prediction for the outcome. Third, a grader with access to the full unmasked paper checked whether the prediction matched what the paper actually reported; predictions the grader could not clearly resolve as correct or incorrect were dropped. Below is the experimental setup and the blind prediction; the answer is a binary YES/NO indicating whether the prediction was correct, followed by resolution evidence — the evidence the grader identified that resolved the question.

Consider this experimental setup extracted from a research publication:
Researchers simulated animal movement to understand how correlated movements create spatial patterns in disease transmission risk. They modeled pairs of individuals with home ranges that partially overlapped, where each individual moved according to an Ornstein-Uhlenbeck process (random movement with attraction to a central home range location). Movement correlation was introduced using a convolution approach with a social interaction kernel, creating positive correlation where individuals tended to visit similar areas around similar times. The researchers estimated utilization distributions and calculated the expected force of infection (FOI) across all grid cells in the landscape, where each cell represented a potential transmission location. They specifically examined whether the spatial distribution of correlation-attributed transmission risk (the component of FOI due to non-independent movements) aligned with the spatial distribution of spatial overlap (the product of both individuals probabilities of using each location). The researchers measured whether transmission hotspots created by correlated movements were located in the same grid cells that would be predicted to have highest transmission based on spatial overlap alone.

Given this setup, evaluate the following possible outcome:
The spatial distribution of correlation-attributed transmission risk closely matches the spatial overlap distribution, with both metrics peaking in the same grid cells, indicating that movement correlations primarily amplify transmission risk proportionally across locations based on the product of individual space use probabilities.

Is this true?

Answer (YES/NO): NO